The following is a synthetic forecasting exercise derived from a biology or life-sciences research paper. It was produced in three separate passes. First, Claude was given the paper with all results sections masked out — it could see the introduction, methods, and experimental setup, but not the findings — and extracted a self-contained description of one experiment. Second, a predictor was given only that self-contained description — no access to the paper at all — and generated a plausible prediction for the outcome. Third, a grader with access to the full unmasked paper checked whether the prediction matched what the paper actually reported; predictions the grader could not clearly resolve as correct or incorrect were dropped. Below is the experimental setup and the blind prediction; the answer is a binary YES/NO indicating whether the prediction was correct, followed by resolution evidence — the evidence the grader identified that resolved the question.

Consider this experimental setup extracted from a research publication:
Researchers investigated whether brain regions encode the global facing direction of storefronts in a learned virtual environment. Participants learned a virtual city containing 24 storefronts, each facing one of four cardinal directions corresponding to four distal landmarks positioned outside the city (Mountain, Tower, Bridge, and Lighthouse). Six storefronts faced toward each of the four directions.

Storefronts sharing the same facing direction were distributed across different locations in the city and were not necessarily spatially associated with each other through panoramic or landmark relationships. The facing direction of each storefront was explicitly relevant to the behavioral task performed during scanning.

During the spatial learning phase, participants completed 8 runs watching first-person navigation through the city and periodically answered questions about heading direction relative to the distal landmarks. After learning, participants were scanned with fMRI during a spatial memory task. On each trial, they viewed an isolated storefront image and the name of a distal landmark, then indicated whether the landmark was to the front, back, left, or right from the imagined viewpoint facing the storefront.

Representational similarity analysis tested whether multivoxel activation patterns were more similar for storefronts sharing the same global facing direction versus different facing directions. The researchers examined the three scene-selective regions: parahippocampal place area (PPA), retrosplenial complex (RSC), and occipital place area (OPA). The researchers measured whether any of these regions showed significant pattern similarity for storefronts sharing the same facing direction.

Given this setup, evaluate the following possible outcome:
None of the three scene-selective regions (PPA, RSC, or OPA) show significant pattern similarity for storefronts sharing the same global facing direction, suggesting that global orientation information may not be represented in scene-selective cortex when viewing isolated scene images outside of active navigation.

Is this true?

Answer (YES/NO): YES